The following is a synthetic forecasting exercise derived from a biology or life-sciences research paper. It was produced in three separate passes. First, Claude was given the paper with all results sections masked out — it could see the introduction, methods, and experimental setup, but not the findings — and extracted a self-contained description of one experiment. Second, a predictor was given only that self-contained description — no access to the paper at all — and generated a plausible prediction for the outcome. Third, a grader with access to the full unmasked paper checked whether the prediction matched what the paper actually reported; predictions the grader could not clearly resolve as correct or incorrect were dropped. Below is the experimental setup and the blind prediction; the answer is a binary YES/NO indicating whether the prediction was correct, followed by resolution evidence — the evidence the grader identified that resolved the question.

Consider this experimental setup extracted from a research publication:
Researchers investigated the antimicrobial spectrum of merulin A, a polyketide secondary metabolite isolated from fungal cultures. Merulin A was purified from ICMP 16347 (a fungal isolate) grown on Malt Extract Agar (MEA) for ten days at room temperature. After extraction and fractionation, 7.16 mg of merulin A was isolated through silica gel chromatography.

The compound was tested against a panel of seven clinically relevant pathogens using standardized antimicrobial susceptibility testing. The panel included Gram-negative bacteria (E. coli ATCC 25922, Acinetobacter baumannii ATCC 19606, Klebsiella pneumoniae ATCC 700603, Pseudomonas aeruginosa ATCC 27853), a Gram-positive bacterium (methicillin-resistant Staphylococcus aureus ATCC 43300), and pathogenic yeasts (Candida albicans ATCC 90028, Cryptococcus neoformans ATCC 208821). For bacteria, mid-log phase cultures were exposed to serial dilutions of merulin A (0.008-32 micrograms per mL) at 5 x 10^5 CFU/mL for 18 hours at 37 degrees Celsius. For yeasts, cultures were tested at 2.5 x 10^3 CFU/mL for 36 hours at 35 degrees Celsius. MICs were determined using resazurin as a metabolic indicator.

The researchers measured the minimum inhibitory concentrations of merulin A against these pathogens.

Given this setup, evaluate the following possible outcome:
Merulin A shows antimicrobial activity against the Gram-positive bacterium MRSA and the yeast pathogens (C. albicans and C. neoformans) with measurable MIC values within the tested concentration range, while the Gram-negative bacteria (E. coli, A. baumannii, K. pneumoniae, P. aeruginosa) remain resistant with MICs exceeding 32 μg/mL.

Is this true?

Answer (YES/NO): NO